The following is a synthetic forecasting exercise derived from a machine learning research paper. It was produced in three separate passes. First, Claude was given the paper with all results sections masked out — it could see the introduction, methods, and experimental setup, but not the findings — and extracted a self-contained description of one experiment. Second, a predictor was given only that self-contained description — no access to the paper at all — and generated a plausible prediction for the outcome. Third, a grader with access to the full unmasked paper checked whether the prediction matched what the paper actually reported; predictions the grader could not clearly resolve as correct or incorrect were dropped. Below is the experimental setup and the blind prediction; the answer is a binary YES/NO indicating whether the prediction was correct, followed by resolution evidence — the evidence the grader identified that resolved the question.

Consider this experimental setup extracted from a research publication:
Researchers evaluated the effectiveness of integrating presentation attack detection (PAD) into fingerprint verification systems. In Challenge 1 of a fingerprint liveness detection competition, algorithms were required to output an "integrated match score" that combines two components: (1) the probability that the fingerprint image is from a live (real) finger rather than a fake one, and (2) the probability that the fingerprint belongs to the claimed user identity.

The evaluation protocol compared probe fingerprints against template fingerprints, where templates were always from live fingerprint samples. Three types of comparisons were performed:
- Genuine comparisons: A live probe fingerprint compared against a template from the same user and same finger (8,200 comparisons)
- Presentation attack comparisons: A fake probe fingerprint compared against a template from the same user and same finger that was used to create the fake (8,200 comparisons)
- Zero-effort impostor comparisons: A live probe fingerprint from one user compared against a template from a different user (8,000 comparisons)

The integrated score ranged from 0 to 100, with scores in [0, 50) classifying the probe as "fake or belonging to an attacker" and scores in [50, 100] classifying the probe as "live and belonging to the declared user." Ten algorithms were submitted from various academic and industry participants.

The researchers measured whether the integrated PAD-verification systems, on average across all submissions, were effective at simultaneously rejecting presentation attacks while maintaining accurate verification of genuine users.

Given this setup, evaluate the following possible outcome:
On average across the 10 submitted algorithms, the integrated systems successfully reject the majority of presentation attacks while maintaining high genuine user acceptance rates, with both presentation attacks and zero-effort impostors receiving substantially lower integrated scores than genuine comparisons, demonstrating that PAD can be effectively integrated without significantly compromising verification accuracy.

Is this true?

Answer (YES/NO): NO